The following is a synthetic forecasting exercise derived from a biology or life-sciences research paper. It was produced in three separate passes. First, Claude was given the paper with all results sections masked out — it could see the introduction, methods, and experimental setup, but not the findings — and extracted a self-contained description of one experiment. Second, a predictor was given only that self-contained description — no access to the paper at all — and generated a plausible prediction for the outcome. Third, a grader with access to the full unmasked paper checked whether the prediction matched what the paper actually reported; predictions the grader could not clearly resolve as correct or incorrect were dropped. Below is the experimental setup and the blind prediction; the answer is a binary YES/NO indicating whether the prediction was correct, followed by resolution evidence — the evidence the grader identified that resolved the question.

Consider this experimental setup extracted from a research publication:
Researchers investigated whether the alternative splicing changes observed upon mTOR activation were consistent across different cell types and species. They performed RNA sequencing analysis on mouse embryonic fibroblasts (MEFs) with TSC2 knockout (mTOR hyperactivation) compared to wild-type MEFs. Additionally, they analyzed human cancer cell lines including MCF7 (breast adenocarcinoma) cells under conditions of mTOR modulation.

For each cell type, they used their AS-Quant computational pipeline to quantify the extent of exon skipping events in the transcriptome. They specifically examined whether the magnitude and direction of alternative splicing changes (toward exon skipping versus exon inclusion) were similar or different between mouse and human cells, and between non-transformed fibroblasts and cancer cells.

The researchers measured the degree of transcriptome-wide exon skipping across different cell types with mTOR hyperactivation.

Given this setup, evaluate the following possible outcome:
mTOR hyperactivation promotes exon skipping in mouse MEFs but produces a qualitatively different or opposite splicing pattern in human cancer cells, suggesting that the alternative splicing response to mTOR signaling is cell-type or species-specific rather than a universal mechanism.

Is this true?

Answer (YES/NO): NO